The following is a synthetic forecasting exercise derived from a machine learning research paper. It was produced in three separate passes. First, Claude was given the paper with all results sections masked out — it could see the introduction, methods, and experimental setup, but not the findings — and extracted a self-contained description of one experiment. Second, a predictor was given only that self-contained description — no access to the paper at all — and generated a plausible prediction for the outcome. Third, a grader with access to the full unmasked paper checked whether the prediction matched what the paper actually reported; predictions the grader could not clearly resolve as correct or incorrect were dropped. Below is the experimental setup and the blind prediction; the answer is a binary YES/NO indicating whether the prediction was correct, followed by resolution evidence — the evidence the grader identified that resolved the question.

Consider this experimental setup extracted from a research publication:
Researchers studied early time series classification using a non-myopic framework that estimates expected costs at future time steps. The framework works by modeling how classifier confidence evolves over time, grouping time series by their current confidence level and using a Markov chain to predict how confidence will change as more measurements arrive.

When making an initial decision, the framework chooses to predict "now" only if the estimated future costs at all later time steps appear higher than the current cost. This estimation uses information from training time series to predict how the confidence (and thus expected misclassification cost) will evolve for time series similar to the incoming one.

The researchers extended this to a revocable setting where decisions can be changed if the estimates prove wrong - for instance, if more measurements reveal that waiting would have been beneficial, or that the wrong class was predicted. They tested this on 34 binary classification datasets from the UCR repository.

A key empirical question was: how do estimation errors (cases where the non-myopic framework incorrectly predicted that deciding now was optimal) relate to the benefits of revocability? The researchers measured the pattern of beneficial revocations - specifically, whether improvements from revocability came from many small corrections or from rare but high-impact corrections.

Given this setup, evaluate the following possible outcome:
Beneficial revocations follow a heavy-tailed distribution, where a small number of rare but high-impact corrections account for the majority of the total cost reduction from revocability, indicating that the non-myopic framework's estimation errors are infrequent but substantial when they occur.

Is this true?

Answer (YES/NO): YES